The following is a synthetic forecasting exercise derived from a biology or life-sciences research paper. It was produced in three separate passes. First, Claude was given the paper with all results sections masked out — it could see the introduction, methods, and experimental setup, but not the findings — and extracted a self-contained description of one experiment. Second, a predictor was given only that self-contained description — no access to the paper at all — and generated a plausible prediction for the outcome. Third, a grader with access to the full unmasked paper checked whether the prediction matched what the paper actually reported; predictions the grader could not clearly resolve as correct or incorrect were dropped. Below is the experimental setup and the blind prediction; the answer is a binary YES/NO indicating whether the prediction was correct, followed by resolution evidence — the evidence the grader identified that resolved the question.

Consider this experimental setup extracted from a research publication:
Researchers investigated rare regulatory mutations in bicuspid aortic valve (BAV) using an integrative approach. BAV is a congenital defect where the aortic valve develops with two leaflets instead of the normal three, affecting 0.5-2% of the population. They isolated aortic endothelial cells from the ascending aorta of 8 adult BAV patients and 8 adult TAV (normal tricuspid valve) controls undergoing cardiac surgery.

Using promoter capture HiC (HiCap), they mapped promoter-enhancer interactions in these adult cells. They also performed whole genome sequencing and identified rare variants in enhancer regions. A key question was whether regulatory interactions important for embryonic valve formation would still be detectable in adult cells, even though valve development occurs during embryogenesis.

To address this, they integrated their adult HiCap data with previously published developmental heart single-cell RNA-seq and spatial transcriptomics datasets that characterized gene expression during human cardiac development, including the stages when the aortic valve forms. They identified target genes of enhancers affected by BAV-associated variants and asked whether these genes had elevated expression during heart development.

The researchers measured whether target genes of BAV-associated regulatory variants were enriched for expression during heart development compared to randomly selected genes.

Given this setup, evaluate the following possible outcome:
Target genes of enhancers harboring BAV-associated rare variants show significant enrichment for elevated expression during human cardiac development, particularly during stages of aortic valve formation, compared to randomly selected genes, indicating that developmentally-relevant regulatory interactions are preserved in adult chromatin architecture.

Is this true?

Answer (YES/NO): YES